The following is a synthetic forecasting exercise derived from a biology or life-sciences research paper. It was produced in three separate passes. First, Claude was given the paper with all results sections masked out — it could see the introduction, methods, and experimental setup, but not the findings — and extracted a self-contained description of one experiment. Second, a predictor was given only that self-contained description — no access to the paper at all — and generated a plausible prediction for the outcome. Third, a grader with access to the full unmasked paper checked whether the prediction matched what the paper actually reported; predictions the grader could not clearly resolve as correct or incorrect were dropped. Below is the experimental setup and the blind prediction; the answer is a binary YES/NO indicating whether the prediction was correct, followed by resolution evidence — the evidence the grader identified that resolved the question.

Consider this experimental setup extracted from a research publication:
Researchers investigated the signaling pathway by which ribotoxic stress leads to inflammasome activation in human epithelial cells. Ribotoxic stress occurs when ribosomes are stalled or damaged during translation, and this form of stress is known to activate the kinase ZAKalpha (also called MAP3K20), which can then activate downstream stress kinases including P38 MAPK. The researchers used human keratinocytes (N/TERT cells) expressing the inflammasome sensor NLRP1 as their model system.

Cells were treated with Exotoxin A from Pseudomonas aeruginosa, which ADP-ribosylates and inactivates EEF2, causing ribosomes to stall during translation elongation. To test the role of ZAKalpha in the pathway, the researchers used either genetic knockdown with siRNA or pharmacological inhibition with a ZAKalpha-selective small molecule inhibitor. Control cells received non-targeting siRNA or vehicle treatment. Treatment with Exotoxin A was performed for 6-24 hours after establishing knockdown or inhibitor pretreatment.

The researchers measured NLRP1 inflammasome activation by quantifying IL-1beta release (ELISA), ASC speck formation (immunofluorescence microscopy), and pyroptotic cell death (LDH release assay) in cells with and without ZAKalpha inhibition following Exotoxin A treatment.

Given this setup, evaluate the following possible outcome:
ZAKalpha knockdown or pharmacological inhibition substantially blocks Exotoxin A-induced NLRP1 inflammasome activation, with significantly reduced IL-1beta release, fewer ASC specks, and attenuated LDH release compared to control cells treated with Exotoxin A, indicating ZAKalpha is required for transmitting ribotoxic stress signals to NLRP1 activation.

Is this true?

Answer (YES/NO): YES